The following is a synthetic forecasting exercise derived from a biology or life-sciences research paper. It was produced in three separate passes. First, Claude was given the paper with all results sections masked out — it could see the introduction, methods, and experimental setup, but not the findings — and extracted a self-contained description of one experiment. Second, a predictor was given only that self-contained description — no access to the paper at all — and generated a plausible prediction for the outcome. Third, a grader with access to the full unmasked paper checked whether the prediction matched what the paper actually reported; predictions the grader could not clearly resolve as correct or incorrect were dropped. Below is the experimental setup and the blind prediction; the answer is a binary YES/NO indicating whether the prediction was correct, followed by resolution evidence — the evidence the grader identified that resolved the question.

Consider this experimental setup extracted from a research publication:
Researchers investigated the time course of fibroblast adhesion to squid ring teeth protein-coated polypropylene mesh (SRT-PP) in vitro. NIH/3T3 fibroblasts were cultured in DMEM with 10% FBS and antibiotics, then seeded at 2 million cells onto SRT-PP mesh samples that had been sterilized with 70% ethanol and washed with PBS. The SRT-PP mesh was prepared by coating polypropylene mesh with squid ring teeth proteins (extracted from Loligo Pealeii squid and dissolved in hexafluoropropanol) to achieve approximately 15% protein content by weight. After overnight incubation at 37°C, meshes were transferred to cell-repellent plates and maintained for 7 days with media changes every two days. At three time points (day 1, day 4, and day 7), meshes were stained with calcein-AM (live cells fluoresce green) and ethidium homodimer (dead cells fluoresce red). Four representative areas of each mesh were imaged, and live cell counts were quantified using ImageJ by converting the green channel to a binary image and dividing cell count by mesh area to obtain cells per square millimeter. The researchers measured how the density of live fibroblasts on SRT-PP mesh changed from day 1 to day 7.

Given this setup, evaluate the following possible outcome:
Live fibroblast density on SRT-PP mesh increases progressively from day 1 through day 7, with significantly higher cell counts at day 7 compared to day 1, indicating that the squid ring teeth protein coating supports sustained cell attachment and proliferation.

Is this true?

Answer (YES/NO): YES